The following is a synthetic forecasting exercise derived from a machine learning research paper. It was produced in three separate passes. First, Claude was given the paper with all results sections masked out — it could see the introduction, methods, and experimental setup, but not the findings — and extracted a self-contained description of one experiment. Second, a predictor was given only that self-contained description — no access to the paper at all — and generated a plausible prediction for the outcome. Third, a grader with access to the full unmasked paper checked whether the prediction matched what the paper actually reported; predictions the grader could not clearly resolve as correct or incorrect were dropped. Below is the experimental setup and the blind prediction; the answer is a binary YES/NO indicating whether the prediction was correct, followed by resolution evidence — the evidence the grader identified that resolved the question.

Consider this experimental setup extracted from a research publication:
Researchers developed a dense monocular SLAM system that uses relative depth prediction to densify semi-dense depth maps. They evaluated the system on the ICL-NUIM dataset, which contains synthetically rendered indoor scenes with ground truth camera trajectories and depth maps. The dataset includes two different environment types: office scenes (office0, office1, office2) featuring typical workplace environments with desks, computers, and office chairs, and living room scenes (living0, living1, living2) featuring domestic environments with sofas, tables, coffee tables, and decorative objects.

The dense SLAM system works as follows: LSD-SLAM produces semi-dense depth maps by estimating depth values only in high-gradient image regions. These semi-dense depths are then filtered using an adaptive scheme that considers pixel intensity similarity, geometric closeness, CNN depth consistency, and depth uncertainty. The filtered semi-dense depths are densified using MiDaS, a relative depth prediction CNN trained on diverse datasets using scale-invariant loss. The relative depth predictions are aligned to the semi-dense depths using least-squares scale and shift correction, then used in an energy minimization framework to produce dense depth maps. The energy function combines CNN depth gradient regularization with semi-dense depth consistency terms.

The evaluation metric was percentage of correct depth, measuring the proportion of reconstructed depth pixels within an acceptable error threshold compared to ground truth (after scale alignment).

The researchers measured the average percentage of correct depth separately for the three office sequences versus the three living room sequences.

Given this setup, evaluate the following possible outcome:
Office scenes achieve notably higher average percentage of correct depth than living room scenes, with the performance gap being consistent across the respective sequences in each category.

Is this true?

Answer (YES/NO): NO